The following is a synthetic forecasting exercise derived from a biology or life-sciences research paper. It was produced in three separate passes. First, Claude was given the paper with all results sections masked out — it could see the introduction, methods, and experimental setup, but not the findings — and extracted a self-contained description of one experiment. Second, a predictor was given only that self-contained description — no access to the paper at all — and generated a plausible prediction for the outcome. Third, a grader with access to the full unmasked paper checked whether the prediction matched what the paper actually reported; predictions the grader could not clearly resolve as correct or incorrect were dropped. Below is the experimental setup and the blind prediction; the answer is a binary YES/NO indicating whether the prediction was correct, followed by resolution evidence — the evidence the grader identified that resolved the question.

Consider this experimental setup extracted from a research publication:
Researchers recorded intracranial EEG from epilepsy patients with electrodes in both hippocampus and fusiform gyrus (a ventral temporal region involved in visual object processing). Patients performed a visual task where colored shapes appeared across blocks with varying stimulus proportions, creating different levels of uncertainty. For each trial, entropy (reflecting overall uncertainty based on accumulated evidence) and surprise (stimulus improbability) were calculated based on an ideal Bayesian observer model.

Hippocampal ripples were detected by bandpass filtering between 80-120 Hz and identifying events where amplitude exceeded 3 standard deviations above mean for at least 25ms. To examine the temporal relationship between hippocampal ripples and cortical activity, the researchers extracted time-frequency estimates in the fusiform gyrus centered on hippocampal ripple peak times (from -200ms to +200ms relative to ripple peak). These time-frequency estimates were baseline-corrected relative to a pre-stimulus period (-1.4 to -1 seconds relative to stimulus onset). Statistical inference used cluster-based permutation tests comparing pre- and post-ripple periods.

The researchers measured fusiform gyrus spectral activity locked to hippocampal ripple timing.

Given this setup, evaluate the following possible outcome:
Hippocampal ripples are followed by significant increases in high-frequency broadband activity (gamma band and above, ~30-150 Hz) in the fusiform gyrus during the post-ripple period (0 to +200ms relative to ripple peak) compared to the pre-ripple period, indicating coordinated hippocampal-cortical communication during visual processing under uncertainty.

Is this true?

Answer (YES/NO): NO